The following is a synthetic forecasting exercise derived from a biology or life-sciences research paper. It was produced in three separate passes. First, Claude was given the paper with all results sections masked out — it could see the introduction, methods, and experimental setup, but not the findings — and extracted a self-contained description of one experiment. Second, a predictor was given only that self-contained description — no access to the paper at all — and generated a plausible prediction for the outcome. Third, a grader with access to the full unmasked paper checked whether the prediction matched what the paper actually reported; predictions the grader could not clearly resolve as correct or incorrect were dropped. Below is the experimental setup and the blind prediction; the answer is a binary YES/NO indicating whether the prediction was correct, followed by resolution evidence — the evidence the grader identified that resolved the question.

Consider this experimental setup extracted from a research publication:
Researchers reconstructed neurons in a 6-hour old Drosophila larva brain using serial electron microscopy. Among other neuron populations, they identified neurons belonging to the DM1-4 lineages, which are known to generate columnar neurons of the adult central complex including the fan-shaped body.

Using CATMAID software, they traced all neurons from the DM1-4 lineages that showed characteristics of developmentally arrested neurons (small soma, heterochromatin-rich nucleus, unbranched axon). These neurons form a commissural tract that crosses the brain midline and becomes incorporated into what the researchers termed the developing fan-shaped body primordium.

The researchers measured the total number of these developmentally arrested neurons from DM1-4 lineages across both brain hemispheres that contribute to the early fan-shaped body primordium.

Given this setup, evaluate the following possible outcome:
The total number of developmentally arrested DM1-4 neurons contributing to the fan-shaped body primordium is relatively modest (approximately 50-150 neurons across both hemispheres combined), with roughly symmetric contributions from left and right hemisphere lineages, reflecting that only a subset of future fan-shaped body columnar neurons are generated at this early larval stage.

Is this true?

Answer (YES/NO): YES